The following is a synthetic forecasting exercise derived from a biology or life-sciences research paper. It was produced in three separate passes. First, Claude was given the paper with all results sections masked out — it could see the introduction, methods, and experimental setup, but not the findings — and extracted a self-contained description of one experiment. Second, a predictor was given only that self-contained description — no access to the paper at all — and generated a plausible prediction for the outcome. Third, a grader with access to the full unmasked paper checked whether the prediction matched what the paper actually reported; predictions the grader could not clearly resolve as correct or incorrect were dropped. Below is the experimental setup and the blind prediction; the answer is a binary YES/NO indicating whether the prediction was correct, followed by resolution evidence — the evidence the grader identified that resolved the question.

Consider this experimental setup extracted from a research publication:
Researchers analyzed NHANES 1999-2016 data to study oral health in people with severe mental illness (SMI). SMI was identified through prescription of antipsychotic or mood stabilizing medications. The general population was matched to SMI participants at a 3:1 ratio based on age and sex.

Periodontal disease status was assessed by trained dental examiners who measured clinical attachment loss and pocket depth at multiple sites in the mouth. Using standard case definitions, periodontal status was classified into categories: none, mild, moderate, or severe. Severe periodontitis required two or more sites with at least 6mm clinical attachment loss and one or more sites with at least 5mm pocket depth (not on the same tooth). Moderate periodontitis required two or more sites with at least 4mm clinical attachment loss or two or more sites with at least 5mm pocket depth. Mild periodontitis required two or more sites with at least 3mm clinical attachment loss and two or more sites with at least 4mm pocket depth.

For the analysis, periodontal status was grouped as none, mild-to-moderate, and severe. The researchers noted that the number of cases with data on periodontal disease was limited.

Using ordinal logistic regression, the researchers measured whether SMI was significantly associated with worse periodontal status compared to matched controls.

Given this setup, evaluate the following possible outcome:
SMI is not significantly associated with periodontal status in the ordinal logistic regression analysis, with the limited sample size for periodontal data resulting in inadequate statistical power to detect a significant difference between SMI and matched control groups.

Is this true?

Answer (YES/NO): YES